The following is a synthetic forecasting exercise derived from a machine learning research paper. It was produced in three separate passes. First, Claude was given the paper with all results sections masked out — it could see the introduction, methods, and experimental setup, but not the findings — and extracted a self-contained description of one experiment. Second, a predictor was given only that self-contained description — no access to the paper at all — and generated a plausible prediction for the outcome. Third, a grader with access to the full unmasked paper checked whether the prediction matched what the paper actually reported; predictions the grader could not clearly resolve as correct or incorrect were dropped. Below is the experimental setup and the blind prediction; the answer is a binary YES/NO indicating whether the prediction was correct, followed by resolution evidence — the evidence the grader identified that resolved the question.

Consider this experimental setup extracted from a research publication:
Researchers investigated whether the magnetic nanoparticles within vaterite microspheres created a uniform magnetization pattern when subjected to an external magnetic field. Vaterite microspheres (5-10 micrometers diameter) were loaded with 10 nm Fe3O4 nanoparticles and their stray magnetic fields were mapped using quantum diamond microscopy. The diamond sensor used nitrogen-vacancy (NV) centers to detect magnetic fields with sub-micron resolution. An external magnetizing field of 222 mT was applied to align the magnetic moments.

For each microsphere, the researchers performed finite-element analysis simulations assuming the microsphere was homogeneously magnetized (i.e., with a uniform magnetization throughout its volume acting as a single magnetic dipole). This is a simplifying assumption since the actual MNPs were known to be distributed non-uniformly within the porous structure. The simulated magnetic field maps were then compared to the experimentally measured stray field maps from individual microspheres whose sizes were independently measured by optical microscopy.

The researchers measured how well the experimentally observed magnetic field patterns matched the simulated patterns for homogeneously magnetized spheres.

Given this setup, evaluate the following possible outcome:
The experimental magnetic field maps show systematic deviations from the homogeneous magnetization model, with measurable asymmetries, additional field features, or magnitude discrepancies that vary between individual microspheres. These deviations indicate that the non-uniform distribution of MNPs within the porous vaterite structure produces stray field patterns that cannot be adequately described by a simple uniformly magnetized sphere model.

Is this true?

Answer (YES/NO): NO